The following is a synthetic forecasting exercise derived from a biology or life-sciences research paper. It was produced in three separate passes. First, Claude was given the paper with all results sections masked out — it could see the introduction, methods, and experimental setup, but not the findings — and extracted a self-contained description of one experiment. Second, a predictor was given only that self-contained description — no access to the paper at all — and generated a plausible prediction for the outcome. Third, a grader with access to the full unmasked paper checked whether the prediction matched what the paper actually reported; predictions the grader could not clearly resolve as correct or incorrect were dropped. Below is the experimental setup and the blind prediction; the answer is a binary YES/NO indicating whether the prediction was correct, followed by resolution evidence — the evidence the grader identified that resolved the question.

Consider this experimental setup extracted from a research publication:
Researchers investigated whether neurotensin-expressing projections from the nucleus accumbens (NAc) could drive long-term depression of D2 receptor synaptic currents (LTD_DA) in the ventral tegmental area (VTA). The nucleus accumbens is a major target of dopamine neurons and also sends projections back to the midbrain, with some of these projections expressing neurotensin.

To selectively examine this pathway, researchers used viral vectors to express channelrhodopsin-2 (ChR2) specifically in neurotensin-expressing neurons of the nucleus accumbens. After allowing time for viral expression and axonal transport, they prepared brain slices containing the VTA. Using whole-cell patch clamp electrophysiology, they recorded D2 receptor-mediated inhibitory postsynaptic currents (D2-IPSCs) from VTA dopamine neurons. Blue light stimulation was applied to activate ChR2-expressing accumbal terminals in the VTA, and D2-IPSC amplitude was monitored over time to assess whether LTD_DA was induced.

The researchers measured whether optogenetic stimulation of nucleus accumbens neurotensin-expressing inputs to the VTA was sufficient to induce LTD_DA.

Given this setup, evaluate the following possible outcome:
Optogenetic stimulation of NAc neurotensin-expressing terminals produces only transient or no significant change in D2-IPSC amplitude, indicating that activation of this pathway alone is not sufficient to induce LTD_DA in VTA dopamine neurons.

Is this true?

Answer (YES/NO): YES